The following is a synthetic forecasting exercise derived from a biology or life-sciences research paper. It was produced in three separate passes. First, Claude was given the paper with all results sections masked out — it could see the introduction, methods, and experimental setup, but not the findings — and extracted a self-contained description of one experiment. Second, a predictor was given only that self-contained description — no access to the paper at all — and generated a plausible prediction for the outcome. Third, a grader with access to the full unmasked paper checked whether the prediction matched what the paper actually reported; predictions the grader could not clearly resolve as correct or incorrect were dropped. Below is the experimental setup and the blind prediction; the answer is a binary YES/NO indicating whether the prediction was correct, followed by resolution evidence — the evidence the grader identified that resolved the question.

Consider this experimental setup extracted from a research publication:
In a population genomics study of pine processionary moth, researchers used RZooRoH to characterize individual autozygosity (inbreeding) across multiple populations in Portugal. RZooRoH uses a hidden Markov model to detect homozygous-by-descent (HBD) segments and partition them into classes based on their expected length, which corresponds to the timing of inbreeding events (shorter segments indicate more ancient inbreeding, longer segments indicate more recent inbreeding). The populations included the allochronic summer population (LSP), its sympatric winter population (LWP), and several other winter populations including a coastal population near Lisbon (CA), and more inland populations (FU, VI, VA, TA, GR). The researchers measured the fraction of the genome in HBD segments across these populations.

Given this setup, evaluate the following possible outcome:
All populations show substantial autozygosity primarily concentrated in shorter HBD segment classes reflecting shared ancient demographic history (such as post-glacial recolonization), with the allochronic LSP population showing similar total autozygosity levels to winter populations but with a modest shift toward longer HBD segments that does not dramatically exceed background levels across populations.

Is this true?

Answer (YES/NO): NO